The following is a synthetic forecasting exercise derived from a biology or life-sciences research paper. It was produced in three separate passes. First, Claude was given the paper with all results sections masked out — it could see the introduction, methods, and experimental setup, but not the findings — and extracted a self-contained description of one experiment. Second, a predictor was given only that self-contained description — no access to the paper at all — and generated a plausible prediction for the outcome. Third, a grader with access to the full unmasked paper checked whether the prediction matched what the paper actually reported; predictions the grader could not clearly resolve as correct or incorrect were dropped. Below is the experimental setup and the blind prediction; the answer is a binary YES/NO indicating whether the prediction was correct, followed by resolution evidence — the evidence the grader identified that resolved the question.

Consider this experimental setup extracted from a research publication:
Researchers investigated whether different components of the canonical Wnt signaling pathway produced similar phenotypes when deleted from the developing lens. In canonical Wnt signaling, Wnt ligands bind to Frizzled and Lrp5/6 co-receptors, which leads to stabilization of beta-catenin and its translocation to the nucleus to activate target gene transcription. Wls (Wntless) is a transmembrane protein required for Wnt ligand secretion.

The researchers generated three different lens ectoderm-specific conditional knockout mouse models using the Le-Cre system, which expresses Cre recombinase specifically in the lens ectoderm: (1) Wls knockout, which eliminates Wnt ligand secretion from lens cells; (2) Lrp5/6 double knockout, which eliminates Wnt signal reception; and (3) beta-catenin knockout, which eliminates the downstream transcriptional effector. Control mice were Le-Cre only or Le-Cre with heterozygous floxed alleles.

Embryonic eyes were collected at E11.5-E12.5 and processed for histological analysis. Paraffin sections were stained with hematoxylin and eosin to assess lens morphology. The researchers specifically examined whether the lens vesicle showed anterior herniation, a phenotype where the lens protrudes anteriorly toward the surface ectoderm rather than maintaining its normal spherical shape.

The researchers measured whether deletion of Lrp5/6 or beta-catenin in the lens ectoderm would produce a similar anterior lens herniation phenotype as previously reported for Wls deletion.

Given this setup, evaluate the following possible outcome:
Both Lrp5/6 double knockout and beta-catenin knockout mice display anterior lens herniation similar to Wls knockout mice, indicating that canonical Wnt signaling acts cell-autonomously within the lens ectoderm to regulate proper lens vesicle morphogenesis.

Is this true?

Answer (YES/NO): NO